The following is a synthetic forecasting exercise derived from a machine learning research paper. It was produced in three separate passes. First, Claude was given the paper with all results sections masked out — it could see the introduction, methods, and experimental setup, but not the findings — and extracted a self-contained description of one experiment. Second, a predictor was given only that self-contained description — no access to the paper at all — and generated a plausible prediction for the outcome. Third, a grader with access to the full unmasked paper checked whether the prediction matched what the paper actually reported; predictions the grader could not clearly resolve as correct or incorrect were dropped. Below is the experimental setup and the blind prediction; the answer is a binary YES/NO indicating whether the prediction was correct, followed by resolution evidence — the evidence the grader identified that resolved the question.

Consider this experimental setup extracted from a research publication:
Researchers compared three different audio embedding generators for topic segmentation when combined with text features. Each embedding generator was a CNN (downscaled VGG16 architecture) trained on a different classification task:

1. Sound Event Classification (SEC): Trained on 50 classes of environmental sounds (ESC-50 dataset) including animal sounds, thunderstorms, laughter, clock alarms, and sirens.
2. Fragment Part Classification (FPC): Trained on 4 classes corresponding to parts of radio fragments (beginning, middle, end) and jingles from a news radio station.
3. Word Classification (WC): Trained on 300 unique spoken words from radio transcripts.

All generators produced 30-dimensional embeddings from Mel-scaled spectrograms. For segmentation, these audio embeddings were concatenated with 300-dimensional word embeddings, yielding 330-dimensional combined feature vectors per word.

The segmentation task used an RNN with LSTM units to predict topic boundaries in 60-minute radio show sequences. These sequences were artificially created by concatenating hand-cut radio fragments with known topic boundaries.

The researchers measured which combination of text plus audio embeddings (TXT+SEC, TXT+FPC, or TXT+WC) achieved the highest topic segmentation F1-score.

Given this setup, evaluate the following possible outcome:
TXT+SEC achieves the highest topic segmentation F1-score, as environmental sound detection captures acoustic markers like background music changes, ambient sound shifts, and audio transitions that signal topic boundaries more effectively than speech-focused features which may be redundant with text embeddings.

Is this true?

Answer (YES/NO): YES